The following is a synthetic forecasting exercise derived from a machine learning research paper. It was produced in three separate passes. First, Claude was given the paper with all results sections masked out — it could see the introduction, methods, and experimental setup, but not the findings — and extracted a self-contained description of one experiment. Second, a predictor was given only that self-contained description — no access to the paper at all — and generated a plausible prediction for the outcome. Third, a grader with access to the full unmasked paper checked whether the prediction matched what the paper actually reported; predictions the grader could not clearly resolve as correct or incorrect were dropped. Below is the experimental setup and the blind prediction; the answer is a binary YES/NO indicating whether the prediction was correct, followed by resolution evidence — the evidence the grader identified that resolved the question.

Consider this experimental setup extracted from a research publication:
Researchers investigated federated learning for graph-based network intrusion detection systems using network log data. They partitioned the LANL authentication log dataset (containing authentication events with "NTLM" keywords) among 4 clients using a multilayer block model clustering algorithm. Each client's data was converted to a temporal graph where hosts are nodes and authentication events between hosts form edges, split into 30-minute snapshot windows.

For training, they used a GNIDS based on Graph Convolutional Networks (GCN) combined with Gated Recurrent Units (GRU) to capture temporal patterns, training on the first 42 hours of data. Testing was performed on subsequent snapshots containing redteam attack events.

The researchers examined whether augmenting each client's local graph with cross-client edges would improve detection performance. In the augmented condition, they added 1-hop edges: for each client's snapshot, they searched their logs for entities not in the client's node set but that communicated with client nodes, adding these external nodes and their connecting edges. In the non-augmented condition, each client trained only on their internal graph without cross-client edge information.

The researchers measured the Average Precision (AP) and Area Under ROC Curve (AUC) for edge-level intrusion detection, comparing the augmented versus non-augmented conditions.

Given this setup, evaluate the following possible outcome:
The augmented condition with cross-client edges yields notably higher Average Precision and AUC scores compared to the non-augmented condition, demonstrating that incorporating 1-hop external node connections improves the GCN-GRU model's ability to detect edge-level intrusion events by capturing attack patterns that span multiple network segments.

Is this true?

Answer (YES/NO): YES